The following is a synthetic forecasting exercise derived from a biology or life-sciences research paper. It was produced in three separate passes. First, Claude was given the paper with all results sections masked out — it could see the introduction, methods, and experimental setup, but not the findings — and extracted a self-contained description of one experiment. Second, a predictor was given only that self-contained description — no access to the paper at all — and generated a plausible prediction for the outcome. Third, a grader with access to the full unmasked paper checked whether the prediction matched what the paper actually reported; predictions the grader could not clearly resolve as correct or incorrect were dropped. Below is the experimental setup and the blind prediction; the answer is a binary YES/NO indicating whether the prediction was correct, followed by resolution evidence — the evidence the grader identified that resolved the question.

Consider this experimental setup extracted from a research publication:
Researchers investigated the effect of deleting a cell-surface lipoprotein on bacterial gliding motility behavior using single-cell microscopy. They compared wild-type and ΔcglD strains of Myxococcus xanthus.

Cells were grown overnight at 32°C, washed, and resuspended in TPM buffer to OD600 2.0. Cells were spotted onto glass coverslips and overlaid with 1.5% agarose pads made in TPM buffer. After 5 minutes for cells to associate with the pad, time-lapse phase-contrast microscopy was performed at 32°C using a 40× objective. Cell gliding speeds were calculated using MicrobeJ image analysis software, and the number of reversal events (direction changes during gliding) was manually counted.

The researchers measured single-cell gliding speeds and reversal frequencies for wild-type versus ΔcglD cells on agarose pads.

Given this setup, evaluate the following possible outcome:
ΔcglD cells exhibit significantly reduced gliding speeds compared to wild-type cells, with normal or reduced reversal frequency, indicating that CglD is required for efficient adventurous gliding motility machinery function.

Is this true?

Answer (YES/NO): YES